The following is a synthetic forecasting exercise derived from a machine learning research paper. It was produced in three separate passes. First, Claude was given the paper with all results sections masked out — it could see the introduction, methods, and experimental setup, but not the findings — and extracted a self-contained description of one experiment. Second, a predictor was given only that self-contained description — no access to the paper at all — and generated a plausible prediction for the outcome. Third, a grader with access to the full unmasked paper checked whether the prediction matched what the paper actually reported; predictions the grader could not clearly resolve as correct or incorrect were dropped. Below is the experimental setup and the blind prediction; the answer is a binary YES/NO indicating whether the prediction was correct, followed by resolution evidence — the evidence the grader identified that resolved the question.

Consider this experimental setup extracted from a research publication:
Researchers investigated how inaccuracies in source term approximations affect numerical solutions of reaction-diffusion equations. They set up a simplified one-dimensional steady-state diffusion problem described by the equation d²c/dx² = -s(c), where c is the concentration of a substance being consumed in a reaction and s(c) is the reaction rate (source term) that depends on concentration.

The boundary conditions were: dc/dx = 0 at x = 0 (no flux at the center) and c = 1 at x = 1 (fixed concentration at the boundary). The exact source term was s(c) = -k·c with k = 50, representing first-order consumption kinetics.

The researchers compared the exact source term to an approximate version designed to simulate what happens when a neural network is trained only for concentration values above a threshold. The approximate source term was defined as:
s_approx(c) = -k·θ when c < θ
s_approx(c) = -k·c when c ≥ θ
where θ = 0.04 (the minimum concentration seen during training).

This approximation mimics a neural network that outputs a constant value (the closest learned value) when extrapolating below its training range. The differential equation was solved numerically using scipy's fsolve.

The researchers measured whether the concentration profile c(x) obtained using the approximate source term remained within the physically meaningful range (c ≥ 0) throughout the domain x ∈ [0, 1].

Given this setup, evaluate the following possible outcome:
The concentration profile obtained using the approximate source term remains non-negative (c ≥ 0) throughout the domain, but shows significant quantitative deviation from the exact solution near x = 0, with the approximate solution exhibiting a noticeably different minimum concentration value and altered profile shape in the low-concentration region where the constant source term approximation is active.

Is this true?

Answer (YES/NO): NO